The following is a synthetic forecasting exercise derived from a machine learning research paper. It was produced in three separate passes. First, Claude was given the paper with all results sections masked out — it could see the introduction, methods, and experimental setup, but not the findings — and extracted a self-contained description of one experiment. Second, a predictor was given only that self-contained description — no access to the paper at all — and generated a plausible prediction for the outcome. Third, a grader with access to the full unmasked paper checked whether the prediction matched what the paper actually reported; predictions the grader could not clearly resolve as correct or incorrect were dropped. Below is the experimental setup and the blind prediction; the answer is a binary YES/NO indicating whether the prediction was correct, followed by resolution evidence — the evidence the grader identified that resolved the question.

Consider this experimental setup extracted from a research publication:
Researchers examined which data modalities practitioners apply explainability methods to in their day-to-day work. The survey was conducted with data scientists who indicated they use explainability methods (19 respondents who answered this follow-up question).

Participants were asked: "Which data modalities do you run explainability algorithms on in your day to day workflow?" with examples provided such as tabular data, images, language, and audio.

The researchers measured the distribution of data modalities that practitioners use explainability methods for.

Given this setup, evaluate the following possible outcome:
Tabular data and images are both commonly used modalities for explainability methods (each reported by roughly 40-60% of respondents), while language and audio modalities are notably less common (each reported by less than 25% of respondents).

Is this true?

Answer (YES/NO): NO